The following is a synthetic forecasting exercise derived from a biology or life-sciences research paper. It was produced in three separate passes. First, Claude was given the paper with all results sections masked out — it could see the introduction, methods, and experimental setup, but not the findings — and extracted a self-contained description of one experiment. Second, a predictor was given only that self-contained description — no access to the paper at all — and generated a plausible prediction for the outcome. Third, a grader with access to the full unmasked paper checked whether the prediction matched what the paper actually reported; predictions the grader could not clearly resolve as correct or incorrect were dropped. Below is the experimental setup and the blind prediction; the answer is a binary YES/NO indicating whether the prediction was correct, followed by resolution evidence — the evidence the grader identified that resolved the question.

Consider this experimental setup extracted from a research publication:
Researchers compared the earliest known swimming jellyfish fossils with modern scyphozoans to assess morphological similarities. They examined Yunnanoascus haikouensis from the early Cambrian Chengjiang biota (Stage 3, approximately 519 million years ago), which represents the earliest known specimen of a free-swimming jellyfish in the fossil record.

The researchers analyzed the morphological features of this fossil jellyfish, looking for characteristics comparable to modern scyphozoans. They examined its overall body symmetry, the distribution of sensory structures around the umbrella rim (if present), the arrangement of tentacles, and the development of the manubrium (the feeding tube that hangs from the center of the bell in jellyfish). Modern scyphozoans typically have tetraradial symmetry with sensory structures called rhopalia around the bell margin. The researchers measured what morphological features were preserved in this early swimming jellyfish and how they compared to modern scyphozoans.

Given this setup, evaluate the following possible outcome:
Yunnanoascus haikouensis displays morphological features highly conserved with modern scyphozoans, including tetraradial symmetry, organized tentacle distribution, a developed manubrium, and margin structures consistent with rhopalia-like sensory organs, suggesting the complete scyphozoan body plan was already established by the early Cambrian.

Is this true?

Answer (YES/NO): NO